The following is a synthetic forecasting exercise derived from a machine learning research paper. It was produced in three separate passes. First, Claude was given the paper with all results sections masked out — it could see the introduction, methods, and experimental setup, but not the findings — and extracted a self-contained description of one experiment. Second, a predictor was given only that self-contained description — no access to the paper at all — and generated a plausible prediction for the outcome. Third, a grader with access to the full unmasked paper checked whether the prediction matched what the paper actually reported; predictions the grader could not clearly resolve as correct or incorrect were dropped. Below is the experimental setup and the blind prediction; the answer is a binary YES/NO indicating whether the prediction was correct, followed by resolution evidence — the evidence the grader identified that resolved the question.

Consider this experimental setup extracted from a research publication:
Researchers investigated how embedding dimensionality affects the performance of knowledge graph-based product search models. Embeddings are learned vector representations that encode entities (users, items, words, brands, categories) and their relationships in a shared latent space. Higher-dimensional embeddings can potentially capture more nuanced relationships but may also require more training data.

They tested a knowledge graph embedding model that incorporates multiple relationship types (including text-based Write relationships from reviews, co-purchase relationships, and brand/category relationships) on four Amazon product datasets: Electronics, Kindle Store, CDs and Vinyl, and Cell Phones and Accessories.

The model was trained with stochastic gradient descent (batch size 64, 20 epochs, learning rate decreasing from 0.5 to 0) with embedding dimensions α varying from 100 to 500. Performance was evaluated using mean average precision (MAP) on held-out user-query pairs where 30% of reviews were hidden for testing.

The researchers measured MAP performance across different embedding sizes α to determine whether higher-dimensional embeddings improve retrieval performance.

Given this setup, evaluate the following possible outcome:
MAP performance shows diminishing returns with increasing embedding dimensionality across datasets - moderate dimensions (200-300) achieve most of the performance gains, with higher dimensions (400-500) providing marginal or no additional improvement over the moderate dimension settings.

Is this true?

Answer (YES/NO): NO